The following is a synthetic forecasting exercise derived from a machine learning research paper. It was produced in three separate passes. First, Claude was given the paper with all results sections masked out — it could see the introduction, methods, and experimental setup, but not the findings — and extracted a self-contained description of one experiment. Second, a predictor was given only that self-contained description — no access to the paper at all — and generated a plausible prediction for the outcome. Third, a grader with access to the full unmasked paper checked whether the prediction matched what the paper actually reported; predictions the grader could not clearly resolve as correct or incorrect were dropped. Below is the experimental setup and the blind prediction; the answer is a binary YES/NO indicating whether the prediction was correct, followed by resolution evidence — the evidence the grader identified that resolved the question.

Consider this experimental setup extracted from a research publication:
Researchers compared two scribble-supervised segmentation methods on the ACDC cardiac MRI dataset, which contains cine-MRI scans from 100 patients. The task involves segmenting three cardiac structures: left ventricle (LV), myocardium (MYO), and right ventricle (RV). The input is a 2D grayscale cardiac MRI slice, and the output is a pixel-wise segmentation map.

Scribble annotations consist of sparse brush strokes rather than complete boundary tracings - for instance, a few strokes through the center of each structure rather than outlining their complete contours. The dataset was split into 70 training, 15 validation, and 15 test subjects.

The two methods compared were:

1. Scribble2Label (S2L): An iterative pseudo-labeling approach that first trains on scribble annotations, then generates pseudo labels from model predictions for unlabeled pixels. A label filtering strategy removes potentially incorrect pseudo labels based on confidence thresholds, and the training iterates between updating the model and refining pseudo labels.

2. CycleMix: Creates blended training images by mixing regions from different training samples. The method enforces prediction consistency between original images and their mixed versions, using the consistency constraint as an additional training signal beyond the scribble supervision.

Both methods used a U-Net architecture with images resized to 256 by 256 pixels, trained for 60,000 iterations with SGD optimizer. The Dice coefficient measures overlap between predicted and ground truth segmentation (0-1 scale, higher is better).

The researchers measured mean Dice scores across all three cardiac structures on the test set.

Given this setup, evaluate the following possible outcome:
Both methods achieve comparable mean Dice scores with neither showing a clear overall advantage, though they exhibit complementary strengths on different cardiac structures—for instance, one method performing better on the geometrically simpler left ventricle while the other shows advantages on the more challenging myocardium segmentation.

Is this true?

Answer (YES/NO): NO